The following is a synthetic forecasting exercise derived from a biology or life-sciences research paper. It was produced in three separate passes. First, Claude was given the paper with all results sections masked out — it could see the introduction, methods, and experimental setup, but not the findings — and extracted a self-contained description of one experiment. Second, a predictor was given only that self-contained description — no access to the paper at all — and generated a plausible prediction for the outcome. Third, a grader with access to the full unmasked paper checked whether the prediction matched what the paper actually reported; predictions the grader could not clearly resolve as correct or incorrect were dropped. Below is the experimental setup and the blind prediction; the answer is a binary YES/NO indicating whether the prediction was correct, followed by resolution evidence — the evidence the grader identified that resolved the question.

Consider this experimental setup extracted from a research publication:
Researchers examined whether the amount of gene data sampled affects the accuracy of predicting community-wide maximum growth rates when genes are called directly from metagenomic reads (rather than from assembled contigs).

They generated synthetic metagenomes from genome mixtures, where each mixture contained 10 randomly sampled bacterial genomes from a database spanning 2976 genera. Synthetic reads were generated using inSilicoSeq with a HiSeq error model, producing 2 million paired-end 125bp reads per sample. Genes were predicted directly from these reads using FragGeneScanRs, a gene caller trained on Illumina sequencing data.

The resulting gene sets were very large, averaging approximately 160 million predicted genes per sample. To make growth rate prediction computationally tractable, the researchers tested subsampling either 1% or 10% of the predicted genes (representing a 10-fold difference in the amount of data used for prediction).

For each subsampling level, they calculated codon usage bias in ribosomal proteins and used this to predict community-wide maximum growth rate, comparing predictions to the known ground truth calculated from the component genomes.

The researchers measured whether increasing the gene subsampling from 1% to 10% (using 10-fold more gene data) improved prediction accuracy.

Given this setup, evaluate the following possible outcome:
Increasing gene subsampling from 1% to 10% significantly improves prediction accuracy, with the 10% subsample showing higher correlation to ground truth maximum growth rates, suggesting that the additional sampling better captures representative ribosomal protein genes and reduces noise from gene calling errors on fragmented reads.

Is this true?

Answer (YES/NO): NO